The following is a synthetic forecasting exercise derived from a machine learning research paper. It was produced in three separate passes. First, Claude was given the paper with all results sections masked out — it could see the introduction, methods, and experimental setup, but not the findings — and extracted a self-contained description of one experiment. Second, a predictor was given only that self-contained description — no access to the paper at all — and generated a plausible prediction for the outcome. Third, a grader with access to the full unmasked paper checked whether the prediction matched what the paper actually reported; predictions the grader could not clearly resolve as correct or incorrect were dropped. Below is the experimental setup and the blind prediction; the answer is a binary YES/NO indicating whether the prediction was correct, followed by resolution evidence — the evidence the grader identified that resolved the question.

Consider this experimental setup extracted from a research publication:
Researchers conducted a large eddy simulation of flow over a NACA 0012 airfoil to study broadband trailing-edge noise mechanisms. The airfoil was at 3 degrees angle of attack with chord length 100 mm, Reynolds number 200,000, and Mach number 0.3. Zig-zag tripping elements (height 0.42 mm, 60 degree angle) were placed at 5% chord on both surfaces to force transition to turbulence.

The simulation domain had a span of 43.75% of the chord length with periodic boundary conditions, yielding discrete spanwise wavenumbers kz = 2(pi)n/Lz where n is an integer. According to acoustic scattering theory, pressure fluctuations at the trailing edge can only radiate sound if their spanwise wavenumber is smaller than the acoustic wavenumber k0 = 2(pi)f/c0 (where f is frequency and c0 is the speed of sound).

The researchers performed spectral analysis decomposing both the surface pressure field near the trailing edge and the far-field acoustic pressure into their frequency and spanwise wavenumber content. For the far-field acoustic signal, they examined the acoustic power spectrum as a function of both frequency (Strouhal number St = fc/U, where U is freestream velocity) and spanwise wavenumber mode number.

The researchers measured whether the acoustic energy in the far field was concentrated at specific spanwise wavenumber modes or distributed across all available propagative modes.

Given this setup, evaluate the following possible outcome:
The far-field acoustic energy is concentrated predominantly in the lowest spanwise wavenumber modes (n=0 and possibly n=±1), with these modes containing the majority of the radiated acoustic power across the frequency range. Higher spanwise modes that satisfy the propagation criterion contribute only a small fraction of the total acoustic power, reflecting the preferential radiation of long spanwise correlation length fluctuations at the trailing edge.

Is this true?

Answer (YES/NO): NO